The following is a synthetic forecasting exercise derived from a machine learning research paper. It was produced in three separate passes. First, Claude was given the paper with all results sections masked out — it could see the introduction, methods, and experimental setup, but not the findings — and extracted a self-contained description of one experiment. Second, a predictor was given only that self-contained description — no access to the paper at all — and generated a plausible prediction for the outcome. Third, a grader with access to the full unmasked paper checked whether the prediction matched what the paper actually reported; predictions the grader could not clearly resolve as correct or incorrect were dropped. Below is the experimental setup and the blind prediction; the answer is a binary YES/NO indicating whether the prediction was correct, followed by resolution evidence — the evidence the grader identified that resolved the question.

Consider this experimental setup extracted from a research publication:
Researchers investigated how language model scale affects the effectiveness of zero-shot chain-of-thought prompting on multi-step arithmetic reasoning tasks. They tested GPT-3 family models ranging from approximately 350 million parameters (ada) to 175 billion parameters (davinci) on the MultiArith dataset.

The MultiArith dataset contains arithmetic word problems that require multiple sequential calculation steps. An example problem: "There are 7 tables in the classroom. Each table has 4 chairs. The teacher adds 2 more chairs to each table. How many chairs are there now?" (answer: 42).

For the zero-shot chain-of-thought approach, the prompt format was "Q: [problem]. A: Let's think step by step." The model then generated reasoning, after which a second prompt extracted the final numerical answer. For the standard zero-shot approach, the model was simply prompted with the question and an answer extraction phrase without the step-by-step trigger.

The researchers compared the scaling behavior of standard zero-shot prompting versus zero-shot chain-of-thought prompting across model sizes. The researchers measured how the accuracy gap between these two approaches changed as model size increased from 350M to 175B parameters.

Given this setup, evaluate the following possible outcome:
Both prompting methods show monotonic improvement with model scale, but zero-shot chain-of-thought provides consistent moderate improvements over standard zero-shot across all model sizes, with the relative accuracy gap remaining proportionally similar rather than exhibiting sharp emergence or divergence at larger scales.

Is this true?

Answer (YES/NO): NO